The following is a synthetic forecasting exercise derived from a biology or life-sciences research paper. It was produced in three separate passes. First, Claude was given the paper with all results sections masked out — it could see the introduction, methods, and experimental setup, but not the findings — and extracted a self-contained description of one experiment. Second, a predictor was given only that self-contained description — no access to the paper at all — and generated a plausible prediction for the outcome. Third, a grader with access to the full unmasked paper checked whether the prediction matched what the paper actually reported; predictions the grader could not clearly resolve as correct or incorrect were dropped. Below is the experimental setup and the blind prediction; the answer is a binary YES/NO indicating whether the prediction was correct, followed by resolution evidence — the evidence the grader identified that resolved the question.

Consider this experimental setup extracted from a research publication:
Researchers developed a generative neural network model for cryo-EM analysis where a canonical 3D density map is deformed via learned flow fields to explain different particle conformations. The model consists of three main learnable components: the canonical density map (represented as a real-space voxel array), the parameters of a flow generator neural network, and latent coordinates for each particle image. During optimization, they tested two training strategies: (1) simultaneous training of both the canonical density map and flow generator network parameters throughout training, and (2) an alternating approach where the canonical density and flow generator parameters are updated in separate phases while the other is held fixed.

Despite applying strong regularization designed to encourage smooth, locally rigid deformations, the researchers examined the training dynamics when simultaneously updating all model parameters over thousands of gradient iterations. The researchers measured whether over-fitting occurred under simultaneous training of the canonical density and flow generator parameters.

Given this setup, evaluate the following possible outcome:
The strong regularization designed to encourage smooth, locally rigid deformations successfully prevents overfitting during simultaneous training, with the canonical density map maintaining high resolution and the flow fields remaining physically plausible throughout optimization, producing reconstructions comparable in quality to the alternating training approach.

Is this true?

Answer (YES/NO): NO